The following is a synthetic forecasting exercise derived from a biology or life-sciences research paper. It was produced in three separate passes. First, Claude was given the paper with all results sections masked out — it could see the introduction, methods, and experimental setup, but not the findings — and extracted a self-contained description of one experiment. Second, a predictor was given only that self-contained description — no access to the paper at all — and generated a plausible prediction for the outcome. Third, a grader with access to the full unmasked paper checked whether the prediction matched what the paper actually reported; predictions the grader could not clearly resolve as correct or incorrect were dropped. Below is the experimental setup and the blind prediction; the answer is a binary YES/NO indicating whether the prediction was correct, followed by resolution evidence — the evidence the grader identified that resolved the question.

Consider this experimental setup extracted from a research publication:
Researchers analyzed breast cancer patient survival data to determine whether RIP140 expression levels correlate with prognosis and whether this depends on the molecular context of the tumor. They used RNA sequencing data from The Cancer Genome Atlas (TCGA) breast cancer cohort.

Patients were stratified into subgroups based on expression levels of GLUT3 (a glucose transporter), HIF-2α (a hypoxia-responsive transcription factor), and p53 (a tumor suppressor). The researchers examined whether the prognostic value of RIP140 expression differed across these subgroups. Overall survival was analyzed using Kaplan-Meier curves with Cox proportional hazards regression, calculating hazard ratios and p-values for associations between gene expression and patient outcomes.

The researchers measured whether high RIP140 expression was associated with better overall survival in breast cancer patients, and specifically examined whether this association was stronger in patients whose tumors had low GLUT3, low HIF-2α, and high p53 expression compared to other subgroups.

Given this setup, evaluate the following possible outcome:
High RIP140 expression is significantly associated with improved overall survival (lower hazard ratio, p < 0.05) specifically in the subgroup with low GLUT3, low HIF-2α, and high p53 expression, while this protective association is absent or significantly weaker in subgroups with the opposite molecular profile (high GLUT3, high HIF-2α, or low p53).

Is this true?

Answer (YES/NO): YES